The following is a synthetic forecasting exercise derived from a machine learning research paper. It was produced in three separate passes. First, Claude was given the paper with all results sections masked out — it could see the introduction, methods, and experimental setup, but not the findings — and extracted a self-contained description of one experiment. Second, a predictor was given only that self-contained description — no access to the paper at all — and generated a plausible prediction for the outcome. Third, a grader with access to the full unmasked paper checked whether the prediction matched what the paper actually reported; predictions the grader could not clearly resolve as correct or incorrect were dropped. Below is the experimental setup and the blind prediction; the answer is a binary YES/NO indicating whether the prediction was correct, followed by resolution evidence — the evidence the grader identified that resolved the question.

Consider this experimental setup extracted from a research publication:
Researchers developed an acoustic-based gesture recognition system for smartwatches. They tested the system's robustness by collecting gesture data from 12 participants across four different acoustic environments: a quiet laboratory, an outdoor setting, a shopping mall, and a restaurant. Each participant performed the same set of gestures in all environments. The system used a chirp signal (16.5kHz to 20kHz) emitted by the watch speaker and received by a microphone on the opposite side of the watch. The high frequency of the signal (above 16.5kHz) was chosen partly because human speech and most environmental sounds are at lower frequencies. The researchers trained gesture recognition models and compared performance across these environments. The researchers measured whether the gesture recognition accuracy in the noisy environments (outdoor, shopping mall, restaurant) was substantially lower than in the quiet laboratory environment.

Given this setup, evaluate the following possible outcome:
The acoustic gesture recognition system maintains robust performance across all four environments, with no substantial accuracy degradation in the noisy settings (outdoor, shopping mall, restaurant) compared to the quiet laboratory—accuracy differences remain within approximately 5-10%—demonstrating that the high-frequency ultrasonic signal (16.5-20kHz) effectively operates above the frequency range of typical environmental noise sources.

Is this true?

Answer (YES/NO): YES